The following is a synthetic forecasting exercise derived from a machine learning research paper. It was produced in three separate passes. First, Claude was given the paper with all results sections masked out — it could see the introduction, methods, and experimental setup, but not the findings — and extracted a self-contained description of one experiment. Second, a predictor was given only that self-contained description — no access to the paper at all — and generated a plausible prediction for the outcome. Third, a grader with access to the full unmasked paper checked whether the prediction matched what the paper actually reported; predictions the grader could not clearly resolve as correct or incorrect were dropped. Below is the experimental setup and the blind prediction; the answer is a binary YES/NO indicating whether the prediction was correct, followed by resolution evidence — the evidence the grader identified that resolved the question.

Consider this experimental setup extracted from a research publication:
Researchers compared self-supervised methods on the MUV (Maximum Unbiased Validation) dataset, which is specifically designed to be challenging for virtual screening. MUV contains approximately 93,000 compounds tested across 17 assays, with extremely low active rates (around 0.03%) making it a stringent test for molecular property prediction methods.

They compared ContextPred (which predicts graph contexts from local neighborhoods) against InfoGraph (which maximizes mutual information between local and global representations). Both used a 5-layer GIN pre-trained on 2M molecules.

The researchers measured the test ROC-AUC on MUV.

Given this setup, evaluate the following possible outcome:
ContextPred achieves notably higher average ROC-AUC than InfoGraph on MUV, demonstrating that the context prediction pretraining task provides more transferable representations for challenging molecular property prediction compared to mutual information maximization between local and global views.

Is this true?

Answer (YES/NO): NO